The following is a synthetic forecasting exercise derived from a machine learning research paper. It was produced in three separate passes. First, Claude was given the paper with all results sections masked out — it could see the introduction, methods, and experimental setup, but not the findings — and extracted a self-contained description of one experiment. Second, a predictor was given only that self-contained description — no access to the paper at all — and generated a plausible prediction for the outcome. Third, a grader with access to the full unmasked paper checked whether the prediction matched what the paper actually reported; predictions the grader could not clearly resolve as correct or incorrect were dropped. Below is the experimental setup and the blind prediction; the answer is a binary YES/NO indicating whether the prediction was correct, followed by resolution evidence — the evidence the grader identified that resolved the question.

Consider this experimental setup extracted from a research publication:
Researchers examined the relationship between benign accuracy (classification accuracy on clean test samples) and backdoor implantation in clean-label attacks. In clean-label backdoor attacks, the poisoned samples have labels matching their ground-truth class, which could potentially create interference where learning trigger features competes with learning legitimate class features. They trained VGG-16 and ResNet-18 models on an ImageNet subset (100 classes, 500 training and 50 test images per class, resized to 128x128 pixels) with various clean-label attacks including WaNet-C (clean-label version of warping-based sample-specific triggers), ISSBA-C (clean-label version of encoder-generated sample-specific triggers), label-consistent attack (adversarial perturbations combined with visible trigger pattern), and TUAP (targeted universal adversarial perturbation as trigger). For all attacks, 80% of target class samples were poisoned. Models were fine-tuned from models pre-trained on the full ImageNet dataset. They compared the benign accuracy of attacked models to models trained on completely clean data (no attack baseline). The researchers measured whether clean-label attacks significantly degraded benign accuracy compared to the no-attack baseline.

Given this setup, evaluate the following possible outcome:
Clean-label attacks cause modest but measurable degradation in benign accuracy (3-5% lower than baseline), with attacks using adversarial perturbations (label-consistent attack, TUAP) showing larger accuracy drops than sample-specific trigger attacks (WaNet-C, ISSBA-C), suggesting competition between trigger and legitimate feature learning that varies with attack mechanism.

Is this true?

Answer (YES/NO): NO